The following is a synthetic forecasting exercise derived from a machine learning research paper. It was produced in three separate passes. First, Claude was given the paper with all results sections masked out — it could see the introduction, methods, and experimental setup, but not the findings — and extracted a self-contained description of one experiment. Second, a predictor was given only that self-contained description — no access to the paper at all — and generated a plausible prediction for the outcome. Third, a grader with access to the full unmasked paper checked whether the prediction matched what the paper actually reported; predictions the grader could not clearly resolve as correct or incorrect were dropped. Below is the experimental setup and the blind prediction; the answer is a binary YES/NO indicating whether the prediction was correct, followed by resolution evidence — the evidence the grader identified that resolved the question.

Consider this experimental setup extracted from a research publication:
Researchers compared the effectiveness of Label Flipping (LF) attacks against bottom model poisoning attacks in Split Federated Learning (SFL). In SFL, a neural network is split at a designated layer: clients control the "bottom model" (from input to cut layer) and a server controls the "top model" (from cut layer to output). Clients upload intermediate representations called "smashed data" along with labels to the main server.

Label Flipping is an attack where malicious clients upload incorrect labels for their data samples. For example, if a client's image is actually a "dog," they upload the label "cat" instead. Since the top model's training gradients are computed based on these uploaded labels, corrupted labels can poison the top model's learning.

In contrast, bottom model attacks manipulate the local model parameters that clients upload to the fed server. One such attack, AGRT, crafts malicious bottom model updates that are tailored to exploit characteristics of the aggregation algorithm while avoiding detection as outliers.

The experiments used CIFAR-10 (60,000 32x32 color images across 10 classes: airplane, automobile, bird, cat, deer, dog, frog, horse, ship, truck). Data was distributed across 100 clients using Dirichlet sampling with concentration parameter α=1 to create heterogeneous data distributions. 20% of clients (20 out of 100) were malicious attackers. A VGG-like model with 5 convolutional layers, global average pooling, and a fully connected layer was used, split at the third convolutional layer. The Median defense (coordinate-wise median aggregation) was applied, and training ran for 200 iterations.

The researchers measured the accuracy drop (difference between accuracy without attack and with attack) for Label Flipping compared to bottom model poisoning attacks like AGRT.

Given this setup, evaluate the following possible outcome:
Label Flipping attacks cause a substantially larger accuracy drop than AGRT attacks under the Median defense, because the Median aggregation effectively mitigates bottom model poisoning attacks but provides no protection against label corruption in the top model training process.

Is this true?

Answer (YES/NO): NO